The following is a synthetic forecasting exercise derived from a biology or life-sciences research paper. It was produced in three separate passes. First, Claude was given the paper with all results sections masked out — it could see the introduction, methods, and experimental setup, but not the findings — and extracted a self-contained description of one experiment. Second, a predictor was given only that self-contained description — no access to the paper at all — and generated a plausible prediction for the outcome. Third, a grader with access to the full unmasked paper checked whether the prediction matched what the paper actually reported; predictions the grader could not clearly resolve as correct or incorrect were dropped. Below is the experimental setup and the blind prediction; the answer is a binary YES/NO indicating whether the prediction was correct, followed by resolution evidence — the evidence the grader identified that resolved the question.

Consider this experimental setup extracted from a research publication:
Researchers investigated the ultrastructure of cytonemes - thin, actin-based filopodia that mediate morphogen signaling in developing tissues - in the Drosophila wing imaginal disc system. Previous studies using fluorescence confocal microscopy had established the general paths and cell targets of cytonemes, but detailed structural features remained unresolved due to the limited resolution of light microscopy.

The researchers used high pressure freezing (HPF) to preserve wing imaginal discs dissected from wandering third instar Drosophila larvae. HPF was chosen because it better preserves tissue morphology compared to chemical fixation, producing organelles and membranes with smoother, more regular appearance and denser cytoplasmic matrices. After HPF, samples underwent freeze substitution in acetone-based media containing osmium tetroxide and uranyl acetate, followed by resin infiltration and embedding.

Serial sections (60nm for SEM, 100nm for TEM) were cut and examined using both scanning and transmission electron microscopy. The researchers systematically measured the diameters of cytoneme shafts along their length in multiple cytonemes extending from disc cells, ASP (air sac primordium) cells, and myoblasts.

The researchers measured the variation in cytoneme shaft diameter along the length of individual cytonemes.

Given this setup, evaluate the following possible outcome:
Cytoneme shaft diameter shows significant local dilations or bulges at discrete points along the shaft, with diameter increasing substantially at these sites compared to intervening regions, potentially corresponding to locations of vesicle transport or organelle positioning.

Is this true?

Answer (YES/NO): YES